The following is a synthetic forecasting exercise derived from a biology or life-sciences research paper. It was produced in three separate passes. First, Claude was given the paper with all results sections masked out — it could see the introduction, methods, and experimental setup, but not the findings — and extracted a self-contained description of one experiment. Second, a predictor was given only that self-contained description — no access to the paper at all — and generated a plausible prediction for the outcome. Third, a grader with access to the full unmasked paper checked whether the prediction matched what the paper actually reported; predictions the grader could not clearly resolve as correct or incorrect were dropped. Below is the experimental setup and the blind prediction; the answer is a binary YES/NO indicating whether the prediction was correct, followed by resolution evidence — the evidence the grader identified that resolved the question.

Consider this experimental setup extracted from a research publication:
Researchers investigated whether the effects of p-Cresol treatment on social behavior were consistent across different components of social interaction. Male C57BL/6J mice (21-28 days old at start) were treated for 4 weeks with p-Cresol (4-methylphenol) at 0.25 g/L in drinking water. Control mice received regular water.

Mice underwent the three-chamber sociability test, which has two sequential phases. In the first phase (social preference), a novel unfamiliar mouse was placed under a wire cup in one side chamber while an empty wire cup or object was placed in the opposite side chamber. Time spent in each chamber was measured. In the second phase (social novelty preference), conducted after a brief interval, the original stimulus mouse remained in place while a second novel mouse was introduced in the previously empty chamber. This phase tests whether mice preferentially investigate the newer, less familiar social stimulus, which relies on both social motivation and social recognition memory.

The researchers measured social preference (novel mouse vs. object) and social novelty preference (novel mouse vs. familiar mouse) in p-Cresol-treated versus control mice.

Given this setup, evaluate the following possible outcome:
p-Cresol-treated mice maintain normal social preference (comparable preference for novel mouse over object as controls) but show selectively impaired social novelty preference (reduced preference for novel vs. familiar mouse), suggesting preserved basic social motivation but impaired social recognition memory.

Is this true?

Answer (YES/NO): NO